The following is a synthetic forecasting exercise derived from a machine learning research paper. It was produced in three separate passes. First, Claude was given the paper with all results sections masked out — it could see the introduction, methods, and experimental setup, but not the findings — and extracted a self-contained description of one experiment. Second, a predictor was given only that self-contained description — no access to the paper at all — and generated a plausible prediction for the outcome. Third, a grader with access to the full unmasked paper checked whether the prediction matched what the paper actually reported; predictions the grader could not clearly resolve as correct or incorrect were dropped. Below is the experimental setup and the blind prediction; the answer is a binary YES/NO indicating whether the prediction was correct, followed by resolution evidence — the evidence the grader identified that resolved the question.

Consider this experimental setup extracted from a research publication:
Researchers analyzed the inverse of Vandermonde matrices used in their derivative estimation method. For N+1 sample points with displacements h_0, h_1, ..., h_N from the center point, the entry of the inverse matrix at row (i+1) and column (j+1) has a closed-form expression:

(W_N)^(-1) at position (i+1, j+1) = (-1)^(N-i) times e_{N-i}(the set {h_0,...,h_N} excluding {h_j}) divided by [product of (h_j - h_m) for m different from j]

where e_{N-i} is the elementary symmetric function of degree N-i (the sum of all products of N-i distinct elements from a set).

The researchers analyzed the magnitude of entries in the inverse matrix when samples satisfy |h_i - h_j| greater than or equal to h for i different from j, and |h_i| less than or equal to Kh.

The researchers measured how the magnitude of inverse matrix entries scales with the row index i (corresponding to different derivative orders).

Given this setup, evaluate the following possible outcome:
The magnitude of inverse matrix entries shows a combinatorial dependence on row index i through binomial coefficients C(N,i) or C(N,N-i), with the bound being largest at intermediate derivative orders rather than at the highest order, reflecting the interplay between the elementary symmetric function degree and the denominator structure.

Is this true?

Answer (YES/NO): NO